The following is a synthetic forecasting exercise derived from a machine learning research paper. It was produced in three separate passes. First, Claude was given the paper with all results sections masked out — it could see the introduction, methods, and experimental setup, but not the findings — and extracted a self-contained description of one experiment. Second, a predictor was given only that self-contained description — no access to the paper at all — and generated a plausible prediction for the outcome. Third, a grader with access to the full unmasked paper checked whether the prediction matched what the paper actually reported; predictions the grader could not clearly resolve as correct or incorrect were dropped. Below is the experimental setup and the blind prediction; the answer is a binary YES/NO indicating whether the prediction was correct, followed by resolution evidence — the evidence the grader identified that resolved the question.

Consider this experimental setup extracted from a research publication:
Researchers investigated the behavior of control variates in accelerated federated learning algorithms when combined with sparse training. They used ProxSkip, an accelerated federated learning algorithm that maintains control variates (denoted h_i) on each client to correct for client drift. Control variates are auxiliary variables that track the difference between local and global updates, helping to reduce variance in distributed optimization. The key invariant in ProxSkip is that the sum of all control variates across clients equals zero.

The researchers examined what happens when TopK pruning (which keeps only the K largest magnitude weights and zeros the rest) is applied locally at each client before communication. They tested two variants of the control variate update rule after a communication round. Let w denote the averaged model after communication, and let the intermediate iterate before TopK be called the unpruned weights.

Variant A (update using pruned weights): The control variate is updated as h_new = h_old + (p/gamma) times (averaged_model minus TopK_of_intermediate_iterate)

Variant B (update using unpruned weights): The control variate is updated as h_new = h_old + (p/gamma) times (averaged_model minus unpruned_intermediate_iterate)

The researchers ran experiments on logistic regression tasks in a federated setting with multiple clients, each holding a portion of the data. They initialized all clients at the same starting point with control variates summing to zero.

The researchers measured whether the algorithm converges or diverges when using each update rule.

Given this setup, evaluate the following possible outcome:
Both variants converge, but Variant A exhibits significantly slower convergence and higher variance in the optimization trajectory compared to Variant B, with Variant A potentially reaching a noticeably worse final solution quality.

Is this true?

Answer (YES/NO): NO